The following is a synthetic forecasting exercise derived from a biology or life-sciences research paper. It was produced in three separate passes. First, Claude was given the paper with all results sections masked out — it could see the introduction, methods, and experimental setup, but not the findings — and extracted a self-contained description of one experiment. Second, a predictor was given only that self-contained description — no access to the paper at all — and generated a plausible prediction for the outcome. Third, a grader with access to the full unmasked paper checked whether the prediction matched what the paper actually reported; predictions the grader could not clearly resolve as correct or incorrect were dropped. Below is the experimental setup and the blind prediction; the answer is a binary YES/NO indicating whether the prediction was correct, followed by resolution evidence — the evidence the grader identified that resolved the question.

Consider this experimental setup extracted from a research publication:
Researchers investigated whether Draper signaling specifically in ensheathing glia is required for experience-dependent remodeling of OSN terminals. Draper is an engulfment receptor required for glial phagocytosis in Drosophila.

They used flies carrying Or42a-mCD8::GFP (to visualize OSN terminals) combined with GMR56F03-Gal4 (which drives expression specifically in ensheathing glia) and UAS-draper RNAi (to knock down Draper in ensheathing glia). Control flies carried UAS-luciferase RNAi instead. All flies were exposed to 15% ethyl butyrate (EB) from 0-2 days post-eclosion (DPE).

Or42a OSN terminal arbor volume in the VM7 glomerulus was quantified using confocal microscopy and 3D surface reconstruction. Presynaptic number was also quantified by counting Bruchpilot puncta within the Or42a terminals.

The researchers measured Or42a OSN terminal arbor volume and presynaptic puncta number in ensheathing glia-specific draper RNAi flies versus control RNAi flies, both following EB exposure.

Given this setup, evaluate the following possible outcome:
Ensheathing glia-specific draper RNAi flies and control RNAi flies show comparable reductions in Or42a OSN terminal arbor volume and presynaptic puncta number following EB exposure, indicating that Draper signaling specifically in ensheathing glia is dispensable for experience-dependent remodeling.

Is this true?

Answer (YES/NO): NO